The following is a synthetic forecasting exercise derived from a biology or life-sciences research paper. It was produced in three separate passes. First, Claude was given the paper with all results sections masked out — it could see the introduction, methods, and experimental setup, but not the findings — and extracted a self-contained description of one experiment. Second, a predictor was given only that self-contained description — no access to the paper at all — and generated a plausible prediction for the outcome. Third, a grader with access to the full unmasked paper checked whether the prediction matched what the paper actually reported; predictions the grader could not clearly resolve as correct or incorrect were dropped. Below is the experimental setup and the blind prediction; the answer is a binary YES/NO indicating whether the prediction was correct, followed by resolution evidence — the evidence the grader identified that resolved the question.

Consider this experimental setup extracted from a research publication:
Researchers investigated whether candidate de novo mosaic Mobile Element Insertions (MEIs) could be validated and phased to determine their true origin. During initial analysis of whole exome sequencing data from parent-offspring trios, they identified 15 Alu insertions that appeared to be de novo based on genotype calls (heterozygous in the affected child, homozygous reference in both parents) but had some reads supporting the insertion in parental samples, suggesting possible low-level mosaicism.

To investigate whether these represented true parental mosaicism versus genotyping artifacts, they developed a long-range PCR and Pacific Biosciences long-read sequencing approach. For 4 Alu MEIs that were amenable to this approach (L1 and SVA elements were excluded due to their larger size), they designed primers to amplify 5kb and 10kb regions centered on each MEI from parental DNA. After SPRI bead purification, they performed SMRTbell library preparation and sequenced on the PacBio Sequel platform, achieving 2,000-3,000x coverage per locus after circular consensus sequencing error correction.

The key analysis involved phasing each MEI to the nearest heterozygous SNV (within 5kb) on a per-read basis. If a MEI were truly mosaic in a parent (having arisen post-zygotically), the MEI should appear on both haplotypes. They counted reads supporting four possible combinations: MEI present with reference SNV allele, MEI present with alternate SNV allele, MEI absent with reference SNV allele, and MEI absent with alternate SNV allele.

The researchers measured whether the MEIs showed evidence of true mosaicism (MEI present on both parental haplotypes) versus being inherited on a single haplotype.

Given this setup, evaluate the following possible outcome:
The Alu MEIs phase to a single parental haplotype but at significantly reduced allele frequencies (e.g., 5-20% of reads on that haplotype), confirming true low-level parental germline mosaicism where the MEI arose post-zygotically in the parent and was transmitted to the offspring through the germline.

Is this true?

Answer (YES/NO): NO